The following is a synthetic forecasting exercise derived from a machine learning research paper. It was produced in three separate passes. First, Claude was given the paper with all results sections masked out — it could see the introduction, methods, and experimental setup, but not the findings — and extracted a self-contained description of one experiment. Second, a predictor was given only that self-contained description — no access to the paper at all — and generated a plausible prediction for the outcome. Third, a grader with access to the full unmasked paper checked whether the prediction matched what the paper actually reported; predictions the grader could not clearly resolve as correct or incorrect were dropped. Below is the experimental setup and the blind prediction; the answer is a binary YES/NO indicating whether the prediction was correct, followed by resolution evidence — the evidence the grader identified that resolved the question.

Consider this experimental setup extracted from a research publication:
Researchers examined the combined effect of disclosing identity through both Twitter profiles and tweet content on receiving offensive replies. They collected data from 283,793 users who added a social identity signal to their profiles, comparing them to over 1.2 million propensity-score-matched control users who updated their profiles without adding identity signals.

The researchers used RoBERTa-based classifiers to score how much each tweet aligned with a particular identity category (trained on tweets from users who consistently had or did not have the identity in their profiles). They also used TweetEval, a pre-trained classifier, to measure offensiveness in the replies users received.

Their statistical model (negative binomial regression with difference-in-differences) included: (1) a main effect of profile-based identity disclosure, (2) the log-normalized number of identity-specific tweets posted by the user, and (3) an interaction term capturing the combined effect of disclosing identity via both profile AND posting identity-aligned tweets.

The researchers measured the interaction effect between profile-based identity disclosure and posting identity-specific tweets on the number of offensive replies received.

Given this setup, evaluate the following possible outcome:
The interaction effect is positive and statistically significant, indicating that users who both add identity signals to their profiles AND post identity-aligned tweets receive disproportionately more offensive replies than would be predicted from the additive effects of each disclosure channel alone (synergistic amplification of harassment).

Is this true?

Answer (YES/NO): NO